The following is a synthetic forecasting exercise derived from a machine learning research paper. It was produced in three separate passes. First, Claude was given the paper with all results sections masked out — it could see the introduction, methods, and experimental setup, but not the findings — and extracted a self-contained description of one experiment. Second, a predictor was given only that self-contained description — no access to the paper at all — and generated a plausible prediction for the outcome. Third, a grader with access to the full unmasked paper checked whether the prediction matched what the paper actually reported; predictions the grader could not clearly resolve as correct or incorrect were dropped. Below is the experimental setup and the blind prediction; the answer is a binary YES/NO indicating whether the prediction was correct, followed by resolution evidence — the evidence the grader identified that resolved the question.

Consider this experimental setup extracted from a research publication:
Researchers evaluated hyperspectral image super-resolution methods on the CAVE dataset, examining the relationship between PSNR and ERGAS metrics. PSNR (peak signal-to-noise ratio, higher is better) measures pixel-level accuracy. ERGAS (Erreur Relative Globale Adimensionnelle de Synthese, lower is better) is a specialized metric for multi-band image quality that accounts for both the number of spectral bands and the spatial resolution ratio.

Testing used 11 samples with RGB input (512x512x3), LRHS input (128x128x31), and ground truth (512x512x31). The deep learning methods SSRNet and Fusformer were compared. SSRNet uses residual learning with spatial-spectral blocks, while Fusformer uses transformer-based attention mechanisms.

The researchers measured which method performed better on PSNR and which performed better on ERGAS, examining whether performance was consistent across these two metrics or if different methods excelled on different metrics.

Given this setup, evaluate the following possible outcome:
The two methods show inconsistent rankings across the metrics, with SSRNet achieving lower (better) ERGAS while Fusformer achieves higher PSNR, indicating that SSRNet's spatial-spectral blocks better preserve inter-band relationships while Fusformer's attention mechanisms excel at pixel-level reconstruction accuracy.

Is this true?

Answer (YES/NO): YES